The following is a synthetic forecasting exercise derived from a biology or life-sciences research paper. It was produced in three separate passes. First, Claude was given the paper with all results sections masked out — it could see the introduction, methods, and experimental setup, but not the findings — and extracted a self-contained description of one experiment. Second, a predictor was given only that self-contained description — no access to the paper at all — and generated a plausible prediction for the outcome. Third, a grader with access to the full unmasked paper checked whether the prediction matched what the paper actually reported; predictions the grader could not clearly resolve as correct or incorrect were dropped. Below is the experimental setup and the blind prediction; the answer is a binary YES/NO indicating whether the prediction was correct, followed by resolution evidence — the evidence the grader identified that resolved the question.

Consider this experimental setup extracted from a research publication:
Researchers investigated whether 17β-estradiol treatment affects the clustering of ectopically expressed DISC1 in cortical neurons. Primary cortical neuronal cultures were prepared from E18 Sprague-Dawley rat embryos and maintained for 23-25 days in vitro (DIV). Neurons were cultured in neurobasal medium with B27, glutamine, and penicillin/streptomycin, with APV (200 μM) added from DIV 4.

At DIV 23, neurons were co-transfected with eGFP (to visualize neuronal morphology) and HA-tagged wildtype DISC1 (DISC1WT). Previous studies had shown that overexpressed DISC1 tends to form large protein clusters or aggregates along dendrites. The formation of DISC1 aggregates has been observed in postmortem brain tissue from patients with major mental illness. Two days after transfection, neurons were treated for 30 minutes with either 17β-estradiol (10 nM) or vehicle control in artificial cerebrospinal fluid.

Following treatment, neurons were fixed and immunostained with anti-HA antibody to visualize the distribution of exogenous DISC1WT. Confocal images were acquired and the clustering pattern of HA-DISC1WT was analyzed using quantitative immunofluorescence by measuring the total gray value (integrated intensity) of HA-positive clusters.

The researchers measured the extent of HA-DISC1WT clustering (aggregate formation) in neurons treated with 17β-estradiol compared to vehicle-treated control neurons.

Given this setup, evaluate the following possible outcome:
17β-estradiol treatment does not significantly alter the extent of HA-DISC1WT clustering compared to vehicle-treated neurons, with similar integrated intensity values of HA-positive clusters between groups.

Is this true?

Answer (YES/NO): NO